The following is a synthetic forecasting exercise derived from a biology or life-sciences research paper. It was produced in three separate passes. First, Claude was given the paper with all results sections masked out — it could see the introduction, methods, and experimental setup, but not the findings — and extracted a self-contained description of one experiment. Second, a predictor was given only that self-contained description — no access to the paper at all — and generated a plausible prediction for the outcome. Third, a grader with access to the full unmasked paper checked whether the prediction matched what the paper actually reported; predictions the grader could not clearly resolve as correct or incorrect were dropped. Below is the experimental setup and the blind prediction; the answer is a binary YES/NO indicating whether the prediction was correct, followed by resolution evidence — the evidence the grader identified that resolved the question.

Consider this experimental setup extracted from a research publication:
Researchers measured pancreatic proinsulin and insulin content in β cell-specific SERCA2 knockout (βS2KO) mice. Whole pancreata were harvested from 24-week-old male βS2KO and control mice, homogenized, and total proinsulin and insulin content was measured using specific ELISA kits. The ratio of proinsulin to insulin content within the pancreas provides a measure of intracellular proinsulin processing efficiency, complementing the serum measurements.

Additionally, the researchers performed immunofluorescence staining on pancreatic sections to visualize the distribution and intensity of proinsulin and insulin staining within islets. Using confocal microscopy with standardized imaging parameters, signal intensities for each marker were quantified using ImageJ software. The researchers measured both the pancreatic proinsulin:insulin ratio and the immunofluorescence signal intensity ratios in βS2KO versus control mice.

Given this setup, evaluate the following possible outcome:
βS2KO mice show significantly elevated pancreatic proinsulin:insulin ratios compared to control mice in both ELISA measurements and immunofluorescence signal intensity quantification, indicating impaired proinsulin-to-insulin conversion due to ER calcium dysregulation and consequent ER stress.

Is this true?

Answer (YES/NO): YES